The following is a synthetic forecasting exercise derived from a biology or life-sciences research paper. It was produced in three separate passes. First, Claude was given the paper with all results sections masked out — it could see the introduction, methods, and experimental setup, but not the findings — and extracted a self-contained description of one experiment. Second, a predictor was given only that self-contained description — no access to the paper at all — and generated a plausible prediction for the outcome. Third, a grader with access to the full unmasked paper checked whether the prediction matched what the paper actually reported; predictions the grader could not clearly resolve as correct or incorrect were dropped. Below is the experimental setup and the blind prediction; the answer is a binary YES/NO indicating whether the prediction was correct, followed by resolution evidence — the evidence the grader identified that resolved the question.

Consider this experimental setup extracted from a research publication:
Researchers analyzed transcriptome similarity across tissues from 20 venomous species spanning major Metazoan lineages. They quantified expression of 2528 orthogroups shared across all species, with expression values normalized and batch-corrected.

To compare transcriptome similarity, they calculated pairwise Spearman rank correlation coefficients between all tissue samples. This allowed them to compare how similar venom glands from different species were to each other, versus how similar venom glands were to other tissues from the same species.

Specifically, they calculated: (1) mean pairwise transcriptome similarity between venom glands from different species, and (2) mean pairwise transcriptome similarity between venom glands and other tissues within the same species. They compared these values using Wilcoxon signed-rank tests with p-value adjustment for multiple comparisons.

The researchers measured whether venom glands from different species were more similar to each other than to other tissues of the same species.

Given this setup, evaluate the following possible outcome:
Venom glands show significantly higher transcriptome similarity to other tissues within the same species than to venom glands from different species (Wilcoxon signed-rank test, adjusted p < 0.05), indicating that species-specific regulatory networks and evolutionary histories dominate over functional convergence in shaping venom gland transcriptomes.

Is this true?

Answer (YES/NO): NO